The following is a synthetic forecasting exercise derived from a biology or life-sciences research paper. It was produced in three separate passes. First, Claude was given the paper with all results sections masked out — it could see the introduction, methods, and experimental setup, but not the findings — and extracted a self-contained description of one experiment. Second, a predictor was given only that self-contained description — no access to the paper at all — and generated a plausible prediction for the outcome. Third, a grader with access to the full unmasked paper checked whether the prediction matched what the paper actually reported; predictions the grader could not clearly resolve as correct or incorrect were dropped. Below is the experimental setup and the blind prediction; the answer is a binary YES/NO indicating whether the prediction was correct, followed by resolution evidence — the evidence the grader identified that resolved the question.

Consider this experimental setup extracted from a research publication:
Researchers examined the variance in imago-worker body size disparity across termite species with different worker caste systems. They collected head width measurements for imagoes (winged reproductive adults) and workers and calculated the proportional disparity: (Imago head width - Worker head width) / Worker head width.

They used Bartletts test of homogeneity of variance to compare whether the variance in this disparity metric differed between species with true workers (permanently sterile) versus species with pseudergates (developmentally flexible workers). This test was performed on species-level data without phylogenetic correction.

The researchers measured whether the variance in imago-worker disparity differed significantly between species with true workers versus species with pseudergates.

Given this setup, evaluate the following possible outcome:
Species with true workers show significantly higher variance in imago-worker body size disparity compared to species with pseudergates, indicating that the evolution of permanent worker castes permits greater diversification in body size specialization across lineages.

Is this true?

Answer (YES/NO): YES